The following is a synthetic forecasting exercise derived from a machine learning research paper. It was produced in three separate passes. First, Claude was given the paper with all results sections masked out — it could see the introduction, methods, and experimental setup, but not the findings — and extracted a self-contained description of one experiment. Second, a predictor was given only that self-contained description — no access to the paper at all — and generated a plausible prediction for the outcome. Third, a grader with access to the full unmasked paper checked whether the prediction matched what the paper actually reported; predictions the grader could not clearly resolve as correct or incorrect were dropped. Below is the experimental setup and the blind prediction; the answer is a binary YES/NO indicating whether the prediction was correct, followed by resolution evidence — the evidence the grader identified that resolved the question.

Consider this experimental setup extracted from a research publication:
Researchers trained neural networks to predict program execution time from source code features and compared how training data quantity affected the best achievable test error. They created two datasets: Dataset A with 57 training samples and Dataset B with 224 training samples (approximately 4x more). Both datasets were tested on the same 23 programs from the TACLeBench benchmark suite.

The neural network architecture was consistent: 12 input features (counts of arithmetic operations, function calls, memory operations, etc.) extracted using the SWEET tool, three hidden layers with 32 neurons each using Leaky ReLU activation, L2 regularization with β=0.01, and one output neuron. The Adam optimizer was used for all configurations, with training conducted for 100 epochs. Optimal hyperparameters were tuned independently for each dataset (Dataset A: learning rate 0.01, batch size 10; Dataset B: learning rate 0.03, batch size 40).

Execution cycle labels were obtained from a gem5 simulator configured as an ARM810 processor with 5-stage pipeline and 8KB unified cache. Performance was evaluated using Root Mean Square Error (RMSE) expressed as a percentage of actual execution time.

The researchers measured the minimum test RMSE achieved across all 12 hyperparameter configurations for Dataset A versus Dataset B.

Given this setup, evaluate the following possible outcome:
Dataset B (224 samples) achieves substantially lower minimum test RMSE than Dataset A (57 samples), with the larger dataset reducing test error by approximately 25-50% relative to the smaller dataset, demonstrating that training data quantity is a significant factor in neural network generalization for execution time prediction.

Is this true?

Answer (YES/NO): NO